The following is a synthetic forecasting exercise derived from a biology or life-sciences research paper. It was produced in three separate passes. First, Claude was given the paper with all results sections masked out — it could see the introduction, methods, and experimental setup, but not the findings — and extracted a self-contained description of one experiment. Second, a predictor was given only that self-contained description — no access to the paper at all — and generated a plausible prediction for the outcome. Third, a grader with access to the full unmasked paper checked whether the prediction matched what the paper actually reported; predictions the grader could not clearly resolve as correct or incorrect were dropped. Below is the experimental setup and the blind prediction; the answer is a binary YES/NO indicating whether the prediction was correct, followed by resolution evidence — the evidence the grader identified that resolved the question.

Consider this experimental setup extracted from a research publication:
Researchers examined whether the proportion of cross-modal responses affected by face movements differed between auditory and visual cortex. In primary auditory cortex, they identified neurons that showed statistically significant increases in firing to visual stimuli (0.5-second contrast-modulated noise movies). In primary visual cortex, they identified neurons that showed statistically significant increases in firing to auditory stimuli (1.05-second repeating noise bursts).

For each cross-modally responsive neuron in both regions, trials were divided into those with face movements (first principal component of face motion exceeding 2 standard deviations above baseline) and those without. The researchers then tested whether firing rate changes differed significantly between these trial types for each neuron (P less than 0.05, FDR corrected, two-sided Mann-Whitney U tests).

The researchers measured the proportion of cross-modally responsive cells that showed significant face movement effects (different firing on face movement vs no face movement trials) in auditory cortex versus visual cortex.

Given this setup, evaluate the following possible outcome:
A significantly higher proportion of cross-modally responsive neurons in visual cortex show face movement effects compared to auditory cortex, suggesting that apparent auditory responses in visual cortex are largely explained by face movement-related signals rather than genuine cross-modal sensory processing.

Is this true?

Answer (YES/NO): YES